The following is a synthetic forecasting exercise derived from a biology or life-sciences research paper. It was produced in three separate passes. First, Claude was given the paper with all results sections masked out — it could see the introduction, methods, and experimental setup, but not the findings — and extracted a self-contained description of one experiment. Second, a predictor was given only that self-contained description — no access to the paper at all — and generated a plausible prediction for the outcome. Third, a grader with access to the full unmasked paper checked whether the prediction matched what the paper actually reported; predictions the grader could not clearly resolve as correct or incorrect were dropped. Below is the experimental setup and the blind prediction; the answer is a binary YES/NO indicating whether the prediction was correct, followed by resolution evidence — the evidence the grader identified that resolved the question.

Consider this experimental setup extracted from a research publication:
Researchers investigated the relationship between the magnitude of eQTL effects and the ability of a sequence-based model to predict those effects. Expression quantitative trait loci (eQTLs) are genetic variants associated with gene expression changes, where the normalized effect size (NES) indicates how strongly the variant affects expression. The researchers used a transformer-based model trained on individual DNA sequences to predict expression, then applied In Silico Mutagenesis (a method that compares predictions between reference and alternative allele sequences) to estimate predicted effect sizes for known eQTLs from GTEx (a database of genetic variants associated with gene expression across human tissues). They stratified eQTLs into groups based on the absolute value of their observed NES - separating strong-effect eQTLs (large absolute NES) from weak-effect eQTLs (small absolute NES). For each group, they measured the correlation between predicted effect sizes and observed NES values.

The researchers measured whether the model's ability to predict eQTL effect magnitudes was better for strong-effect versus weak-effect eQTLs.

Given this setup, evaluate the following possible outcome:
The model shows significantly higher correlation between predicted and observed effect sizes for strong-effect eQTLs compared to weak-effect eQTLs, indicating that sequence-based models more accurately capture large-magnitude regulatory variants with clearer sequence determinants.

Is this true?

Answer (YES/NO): NO